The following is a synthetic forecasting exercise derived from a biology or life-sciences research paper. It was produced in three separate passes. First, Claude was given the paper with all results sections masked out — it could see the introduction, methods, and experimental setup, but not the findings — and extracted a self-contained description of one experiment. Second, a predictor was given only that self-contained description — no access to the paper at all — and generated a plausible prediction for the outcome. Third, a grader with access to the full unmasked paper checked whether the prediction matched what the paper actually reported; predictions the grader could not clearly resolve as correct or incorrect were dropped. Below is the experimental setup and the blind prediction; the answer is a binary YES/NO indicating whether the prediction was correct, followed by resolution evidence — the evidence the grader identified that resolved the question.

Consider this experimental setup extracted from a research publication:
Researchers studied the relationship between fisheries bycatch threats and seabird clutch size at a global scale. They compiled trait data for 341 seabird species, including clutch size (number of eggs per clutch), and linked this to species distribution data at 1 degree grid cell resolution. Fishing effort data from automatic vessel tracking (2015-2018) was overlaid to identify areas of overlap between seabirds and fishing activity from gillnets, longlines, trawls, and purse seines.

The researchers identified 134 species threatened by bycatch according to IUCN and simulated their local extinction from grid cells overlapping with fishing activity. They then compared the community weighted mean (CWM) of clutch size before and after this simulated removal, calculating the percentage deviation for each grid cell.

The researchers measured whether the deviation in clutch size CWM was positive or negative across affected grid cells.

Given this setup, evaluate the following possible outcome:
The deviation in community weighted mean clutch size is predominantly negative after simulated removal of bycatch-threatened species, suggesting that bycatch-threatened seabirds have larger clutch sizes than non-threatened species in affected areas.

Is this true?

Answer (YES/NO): NO